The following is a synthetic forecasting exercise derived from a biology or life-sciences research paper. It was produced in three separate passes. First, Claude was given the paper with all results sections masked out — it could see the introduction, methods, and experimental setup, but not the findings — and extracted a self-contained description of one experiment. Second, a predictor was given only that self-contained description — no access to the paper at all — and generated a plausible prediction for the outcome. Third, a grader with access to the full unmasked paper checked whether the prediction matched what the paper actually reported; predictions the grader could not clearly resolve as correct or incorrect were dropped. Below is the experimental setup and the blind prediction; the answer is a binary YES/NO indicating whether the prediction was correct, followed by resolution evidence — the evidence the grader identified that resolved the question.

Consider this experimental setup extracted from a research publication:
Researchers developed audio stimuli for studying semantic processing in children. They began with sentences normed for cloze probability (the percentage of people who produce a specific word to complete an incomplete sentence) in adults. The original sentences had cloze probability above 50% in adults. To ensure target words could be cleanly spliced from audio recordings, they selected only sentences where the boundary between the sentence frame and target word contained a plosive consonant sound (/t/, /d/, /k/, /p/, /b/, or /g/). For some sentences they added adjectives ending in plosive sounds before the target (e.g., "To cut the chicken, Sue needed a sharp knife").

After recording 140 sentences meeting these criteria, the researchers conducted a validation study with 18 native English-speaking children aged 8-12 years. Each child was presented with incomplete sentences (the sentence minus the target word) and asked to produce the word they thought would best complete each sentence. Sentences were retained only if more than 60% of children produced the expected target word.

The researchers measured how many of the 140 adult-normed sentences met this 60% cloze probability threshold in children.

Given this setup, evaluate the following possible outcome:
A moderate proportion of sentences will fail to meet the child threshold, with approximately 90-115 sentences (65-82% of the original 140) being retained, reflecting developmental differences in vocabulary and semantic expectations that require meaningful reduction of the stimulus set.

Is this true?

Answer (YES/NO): YES